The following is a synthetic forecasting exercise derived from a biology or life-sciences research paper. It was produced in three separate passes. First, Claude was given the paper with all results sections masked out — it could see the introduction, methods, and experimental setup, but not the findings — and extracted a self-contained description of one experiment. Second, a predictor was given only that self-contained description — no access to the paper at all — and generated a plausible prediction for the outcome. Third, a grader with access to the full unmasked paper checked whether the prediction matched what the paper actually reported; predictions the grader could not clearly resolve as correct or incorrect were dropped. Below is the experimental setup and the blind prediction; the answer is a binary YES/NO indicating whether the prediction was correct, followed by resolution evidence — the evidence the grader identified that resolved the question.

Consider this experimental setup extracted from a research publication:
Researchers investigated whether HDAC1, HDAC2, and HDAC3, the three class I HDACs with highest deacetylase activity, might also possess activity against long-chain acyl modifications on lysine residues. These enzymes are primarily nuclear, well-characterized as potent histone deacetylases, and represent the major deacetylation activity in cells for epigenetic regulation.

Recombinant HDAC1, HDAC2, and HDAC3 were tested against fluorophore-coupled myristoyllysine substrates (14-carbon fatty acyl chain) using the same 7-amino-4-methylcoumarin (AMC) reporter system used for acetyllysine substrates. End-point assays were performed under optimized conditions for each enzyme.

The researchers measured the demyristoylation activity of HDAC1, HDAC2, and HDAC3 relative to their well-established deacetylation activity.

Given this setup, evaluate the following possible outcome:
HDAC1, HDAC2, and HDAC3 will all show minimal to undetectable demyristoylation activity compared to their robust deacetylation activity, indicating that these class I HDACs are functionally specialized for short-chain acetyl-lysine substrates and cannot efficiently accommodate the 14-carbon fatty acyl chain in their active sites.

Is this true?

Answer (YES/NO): YES